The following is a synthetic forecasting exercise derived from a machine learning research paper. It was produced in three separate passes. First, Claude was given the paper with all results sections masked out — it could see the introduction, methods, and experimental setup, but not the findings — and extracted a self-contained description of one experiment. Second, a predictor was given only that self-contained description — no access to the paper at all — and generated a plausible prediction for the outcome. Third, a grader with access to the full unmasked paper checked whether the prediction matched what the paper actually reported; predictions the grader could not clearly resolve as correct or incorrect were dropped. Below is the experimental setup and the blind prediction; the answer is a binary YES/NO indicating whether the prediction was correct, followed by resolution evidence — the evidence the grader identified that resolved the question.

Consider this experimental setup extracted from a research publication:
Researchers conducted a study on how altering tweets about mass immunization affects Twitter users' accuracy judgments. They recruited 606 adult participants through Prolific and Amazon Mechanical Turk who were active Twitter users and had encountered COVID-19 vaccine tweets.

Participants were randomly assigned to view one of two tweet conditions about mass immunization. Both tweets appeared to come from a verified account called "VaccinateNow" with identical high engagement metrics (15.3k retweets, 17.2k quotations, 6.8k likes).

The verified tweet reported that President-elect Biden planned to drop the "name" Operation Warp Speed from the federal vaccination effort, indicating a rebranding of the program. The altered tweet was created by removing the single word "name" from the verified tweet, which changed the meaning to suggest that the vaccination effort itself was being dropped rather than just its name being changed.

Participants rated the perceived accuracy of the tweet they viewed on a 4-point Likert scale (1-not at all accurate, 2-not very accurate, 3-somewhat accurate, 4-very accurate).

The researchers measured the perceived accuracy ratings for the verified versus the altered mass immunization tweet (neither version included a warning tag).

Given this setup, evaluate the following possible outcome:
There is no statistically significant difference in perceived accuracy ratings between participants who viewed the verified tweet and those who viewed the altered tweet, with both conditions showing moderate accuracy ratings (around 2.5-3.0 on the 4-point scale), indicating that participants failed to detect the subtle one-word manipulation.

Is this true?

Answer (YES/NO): NO